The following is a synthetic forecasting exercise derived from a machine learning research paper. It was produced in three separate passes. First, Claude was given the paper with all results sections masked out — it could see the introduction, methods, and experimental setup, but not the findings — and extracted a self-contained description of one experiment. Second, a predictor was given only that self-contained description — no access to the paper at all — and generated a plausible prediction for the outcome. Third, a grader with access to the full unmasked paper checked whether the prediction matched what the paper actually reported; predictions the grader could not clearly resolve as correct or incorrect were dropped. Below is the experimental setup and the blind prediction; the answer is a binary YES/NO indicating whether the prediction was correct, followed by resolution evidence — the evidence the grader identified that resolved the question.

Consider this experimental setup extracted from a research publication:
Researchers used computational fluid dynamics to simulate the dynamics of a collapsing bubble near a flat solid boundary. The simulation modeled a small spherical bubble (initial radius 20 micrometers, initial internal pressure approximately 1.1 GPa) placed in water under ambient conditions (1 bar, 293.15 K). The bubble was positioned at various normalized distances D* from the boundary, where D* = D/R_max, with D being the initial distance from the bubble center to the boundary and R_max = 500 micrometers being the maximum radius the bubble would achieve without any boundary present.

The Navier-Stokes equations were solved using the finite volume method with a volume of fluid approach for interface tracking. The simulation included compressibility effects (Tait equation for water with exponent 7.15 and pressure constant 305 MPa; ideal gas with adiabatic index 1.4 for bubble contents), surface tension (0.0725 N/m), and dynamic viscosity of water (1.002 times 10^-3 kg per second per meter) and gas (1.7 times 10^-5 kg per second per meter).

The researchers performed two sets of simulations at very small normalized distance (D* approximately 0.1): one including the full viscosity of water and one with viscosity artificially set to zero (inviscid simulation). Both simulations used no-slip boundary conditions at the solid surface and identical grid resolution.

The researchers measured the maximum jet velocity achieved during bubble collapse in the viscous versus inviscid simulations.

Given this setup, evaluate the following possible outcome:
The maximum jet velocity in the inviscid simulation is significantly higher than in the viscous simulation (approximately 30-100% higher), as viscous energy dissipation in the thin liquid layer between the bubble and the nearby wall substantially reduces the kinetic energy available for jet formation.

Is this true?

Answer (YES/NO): NO